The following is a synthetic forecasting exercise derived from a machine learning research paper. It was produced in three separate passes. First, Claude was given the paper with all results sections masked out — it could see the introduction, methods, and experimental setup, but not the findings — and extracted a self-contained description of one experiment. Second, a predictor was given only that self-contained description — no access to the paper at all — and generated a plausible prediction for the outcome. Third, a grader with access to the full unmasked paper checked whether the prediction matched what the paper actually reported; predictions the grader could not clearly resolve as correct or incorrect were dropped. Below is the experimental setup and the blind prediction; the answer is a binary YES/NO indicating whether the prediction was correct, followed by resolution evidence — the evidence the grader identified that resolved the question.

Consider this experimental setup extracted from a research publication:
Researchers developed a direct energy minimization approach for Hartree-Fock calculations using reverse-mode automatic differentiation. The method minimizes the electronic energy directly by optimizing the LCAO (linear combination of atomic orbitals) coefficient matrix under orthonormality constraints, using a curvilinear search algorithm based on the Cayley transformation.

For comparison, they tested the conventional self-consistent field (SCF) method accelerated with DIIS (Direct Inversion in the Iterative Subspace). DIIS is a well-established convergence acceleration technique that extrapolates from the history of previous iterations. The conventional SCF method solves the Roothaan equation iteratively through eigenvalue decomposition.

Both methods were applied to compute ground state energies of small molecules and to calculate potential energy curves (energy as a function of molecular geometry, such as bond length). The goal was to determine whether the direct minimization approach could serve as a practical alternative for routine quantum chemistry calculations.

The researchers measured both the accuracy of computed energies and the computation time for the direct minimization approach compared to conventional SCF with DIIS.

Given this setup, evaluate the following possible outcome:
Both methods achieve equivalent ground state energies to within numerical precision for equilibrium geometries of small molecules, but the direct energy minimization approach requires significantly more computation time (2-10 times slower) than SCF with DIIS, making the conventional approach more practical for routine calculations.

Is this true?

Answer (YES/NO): NO